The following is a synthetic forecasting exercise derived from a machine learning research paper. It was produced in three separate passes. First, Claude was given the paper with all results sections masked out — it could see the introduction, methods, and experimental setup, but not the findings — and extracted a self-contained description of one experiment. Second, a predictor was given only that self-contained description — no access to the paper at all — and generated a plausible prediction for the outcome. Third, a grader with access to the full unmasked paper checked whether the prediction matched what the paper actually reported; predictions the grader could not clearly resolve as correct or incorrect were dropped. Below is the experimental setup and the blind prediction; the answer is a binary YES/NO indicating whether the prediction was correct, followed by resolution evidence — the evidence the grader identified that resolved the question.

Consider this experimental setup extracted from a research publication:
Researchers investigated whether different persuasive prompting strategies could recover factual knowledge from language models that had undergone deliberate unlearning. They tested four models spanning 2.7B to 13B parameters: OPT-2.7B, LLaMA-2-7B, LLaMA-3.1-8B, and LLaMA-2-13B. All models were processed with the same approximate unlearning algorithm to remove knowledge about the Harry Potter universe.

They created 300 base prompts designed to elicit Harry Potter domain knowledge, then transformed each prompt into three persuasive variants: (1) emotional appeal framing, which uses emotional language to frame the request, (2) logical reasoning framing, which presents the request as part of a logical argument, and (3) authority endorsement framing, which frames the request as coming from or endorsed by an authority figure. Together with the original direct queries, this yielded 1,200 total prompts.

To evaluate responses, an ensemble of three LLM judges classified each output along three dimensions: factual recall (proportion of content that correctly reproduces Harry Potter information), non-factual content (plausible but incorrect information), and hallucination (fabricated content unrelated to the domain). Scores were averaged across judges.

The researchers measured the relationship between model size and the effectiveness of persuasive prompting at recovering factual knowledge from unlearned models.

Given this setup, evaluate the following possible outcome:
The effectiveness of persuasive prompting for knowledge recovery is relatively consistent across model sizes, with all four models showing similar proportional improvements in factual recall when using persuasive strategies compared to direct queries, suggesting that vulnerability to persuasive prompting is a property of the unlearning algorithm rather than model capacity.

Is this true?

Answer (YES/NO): NO